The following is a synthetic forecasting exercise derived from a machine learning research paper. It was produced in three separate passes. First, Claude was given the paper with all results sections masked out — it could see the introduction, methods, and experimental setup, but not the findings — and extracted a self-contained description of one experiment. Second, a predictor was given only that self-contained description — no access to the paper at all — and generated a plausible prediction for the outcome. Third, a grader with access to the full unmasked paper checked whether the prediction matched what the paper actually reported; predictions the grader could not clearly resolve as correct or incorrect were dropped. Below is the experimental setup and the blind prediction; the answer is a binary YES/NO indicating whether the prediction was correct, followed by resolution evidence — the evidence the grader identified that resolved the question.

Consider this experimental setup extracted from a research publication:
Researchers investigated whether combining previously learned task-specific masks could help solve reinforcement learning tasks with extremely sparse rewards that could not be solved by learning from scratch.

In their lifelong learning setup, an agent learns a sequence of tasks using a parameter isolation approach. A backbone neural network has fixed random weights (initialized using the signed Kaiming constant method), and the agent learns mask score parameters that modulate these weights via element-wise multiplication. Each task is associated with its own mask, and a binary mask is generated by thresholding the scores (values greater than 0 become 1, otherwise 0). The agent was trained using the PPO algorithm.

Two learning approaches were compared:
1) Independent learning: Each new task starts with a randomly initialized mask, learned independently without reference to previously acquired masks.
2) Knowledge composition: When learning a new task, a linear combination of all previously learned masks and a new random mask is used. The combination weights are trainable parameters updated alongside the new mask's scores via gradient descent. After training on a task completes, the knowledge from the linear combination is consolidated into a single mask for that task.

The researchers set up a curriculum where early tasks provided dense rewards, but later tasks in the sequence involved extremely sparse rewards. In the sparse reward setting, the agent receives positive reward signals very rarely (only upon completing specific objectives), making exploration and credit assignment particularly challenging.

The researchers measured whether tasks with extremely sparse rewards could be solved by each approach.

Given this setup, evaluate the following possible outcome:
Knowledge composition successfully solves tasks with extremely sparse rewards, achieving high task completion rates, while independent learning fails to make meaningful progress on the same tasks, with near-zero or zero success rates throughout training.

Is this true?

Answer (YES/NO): YES